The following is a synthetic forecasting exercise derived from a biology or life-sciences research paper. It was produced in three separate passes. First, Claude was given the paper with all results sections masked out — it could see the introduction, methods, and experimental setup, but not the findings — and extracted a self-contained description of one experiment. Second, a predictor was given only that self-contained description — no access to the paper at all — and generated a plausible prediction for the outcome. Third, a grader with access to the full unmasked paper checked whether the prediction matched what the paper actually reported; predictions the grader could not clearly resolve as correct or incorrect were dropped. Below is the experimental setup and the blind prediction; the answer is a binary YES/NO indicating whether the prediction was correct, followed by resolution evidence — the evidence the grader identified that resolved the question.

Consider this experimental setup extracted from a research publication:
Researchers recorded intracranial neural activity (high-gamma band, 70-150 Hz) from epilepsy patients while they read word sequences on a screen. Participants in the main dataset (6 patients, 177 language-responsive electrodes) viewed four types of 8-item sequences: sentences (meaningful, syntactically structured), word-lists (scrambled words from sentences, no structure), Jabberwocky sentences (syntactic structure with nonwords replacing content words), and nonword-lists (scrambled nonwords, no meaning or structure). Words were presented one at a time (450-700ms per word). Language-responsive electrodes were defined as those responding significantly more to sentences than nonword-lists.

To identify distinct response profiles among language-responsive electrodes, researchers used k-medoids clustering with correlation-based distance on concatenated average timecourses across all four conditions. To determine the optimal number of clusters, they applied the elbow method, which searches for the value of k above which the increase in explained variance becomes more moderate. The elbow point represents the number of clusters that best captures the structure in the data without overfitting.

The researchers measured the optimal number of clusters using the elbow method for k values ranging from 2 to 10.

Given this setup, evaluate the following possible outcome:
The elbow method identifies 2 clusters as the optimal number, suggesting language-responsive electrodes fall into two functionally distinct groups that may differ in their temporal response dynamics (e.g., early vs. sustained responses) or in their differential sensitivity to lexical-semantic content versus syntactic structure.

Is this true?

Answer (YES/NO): NO